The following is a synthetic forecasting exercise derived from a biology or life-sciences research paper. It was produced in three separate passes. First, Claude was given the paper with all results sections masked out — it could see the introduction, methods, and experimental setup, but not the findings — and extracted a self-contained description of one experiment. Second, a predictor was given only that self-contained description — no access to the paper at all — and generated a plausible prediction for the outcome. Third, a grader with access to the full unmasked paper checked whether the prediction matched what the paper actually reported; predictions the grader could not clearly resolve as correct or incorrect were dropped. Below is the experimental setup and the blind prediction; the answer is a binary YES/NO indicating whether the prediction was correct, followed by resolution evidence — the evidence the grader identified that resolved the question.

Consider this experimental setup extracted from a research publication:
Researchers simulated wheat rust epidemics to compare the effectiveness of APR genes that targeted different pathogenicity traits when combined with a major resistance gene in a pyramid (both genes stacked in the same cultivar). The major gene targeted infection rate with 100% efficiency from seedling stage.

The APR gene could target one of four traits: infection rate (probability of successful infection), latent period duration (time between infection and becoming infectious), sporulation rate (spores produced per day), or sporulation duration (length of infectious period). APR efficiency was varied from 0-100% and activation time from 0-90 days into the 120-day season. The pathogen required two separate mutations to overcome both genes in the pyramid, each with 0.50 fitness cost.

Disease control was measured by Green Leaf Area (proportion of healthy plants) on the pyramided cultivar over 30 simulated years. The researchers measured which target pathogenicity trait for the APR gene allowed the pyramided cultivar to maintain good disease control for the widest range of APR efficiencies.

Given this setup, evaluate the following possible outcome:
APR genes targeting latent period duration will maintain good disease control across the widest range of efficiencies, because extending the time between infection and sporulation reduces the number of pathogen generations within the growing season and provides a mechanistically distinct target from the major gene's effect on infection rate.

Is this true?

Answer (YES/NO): NO